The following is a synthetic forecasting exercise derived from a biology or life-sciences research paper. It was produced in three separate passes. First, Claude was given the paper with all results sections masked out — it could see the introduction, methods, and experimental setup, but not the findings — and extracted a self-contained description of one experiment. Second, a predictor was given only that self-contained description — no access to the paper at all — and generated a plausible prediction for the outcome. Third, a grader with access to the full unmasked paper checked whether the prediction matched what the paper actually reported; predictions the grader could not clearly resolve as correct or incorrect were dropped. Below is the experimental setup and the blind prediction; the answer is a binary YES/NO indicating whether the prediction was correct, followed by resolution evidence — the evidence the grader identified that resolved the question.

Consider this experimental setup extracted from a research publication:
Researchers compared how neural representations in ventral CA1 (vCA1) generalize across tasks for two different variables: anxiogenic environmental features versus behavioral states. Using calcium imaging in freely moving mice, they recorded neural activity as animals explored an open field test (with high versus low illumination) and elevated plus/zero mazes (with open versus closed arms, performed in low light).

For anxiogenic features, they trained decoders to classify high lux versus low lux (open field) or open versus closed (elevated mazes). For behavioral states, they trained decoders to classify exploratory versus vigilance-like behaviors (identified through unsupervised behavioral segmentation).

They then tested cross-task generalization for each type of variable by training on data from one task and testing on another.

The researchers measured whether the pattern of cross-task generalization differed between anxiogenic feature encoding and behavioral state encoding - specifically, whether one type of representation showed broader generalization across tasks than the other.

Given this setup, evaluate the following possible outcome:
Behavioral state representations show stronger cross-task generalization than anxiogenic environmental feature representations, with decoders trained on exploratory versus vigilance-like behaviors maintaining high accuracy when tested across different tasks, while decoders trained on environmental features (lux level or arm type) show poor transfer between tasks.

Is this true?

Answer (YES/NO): YES